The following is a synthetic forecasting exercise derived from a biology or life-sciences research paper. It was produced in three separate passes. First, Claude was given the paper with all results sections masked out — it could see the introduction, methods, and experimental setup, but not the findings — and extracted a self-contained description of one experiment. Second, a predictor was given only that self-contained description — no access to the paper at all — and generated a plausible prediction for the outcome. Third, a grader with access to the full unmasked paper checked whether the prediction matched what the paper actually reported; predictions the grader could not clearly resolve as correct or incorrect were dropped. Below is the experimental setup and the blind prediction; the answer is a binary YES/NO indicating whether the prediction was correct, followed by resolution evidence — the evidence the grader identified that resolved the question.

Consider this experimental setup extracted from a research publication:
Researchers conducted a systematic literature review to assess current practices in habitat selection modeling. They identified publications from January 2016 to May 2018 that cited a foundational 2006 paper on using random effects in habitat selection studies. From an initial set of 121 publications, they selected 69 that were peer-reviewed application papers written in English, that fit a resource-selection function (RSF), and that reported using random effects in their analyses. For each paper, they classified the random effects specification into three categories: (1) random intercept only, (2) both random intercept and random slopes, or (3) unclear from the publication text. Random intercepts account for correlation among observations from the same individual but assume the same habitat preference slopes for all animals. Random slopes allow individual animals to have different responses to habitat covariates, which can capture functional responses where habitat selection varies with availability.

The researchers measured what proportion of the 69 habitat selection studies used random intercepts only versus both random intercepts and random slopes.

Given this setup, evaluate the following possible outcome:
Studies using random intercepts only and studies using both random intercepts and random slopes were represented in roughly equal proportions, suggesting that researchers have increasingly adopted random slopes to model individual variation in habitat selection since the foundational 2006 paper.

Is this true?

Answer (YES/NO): NO